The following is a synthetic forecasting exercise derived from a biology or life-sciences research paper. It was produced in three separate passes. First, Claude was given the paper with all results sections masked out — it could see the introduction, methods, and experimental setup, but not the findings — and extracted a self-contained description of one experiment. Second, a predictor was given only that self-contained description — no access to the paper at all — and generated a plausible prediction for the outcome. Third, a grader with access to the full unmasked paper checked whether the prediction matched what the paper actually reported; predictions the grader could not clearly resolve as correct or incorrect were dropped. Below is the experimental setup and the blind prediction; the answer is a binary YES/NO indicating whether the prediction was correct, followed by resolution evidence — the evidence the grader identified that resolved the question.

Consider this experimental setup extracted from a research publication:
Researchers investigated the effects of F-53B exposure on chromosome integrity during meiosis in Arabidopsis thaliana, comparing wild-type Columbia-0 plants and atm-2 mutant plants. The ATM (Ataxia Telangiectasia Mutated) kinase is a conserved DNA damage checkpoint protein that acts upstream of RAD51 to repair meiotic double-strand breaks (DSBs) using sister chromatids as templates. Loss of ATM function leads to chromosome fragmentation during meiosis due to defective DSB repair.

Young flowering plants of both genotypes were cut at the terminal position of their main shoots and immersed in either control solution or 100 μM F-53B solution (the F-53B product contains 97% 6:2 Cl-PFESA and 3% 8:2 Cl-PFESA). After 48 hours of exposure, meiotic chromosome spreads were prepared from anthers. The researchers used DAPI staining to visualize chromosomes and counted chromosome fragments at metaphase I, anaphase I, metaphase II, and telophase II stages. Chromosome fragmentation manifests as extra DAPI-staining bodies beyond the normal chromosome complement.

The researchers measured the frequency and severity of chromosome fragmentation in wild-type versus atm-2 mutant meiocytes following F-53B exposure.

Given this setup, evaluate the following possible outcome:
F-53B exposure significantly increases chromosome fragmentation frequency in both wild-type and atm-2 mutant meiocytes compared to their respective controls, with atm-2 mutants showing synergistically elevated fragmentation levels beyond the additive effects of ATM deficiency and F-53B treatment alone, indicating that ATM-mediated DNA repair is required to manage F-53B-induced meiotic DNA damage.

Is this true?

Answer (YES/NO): NO